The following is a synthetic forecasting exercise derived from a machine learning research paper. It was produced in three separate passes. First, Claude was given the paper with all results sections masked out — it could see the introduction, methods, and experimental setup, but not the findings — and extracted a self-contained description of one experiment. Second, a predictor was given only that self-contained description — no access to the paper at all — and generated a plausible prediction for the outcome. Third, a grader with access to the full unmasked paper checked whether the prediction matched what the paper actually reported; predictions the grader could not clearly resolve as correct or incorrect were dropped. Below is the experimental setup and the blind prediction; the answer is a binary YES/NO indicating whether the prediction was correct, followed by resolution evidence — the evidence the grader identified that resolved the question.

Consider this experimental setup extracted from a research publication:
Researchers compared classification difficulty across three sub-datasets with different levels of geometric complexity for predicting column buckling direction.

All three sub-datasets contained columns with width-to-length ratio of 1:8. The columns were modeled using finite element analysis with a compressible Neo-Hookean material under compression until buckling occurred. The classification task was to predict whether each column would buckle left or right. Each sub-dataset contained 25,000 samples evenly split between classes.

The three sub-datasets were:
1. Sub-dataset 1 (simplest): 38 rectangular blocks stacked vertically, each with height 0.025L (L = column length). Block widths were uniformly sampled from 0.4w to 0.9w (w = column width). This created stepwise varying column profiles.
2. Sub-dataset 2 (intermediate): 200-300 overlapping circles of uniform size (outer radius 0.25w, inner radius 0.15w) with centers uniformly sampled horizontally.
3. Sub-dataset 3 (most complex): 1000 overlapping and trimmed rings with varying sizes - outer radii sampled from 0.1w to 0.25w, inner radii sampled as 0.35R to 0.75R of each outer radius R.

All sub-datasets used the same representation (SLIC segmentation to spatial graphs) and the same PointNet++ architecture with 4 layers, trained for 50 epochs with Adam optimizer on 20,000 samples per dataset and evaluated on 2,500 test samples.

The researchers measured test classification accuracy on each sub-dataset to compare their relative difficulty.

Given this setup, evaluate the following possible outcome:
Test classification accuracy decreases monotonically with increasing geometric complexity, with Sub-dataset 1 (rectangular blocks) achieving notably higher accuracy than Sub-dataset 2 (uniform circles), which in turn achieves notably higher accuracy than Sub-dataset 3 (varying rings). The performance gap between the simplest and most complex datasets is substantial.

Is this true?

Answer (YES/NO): YES